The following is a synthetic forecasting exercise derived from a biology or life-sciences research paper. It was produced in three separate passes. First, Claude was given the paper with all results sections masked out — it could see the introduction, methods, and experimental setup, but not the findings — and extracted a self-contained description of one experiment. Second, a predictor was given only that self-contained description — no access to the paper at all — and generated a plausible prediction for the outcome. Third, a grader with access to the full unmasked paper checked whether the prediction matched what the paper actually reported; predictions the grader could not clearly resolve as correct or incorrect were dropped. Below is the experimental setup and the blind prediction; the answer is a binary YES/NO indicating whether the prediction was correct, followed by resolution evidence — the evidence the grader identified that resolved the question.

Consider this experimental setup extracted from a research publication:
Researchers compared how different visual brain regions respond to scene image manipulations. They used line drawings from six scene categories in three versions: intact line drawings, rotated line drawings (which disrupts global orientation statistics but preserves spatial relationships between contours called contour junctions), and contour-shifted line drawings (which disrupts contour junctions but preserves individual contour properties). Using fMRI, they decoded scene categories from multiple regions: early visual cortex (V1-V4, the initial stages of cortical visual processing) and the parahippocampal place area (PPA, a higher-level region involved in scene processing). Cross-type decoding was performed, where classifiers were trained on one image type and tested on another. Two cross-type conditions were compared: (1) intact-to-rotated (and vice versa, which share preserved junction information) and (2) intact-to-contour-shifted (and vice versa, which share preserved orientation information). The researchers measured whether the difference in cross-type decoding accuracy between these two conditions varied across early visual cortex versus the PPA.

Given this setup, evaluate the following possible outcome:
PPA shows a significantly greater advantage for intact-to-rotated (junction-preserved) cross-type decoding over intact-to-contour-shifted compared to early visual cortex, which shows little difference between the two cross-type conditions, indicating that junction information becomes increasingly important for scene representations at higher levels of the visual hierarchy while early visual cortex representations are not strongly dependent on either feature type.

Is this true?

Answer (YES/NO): YES